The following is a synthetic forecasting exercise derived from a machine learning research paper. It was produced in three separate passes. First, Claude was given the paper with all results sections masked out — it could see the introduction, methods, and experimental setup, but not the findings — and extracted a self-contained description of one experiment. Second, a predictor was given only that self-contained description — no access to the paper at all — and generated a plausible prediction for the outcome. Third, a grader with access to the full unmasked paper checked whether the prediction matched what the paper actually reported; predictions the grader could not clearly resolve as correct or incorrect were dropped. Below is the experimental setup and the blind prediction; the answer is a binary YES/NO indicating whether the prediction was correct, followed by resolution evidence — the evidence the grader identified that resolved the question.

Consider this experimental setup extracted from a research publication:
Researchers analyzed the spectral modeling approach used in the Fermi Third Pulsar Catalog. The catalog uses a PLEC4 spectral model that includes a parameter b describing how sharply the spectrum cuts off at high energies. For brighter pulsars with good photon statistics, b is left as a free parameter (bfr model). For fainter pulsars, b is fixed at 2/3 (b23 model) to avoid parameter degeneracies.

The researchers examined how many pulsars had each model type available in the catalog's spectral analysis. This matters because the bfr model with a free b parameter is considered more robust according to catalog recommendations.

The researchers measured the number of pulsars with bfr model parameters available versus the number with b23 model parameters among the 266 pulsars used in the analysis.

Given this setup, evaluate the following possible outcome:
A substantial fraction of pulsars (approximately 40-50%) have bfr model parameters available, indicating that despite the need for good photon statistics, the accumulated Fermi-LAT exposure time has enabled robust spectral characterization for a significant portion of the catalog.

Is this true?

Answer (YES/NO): YES